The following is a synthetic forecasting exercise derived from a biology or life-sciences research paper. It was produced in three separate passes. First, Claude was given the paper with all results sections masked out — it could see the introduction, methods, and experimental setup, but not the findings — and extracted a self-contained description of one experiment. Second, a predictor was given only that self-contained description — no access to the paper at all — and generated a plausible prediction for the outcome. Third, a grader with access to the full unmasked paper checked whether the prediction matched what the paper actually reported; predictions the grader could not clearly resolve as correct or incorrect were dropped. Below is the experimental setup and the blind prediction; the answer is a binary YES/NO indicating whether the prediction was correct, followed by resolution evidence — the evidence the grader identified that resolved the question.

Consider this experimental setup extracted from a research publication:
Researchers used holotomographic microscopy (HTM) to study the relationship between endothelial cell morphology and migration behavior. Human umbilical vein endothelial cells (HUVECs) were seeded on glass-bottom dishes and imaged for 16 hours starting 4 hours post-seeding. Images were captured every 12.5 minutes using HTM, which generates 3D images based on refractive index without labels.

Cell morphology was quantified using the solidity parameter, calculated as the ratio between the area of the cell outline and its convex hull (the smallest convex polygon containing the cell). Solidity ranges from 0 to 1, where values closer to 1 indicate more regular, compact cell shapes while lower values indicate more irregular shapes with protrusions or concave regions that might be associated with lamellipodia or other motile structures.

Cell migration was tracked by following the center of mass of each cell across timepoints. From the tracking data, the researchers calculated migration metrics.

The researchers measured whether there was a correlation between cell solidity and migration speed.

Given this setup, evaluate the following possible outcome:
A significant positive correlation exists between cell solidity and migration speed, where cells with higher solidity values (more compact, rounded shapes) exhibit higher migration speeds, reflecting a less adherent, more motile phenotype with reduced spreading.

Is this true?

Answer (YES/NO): NO